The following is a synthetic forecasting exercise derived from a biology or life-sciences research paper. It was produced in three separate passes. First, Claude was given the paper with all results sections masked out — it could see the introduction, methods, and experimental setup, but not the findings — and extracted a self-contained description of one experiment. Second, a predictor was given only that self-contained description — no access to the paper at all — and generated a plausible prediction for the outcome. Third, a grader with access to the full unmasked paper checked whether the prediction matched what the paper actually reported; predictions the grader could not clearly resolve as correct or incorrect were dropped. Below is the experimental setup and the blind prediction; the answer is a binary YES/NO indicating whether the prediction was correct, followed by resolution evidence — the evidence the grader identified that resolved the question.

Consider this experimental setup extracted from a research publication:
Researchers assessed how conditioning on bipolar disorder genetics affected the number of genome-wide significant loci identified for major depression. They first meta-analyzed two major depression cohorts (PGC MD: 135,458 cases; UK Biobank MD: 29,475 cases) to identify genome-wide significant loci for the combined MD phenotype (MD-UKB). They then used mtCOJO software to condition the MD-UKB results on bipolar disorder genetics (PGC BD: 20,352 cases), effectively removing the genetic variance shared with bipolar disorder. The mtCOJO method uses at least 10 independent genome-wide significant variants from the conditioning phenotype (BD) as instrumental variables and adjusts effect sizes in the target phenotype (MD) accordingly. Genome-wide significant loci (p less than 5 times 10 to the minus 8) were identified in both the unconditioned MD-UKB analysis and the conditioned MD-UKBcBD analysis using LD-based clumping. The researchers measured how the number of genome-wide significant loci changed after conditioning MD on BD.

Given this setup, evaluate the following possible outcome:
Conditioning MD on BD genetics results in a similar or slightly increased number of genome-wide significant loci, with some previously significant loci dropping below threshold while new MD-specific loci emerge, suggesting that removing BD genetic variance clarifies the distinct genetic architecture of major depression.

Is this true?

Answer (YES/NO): NO